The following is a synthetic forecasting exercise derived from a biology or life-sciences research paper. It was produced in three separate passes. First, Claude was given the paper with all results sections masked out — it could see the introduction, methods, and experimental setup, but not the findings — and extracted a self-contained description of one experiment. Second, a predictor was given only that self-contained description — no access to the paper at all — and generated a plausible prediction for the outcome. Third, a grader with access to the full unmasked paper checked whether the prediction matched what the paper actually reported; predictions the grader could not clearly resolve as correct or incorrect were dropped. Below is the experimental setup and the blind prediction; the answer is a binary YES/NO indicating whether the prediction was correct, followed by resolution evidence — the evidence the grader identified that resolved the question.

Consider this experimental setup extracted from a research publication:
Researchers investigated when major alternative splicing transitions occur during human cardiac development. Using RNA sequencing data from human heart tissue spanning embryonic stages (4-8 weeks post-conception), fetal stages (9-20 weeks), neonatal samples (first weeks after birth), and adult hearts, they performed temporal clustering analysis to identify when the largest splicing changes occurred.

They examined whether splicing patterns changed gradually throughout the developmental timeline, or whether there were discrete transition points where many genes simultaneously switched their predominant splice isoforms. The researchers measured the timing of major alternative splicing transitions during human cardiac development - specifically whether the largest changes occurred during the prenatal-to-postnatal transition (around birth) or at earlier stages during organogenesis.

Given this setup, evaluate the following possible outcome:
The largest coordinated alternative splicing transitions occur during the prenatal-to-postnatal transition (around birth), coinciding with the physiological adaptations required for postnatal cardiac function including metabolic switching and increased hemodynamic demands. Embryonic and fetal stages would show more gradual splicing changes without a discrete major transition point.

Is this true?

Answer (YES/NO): YES